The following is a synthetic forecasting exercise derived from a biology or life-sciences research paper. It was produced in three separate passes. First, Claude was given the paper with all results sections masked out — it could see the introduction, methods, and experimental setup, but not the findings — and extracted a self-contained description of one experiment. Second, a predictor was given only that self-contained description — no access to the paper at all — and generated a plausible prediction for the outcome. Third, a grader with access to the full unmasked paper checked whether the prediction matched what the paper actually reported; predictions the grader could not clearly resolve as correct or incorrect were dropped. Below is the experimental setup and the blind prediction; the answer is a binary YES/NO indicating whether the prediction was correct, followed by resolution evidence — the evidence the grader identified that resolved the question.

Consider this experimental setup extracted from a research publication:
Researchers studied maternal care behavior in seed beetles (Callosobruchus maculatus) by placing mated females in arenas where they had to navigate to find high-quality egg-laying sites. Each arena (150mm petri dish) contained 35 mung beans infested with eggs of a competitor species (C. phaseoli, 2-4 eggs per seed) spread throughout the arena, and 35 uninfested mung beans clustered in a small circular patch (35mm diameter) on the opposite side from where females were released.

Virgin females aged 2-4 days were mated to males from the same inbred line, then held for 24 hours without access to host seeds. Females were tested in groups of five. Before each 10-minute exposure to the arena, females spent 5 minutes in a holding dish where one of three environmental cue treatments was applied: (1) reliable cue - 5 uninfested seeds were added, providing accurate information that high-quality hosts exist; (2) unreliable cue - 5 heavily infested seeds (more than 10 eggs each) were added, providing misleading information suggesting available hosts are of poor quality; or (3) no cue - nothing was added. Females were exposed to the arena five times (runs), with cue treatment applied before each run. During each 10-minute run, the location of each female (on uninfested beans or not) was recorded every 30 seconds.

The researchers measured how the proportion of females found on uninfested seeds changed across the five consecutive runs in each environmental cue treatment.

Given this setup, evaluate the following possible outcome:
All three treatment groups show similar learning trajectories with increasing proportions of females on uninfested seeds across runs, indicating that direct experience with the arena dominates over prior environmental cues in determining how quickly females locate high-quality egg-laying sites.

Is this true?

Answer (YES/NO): NO